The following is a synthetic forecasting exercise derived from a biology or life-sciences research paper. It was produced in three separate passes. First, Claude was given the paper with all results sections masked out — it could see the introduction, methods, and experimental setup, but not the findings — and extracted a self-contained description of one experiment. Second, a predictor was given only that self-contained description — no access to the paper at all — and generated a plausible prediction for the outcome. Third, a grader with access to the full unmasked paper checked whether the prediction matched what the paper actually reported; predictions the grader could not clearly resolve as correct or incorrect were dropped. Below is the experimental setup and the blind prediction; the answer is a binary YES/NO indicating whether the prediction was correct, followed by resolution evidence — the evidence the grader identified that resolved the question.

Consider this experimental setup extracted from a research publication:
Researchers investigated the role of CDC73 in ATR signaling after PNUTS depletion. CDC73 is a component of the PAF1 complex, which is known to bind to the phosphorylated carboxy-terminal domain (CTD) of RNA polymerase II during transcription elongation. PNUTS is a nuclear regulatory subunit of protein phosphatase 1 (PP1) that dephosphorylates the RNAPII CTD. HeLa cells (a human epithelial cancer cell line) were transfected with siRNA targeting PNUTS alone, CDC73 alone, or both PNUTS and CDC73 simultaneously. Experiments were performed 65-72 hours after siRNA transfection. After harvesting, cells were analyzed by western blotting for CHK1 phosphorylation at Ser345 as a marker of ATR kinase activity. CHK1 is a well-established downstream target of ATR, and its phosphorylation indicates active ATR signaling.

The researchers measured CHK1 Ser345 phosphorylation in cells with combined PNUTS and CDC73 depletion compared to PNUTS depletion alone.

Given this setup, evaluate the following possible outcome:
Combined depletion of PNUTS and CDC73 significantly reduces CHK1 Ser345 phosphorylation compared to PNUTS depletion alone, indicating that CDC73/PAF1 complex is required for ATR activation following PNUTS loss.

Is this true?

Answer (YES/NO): YES